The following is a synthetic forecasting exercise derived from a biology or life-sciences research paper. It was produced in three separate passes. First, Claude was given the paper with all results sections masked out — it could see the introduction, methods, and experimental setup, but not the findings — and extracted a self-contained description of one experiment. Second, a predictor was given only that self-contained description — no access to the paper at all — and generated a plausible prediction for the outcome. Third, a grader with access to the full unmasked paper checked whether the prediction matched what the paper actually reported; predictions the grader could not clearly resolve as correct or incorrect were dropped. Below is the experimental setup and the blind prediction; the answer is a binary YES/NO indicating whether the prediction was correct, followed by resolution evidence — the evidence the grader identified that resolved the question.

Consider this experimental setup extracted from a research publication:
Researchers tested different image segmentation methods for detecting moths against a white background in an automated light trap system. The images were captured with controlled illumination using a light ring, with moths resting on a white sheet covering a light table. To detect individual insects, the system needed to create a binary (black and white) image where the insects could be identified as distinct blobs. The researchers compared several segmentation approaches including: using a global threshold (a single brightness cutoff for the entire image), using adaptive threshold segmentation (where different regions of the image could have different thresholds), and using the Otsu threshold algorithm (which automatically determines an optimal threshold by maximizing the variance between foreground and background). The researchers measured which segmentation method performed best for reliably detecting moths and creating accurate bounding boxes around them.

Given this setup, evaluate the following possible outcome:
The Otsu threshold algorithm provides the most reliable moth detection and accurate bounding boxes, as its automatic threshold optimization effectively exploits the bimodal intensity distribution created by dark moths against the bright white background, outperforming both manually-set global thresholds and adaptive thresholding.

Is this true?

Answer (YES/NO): YES